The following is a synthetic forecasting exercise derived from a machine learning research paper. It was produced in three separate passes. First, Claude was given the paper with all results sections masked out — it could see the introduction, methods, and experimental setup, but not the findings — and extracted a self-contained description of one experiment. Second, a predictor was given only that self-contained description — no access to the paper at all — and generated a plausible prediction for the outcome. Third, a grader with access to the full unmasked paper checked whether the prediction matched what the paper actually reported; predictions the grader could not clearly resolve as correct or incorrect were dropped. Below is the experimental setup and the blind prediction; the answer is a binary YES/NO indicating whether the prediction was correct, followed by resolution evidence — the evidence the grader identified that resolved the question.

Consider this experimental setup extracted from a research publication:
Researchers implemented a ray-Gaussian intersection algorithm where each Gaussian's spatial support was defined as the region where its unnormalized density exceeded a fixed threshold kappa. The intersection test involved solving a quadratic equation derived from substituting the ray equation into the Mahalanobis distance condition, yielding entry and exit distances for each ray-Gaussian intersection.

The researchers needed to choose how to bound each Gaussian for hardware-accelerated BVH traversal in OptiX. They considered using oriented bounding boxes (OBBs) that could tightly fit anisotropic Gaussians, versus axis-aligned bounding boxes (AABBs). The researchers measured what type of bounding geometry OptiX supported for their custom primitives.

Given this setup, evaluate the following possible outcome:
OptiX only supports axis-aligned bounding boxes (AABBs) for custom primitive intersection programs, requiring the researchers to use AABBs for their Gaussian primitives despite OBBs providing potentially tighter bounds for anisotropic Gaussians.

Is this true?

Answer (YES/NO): YES